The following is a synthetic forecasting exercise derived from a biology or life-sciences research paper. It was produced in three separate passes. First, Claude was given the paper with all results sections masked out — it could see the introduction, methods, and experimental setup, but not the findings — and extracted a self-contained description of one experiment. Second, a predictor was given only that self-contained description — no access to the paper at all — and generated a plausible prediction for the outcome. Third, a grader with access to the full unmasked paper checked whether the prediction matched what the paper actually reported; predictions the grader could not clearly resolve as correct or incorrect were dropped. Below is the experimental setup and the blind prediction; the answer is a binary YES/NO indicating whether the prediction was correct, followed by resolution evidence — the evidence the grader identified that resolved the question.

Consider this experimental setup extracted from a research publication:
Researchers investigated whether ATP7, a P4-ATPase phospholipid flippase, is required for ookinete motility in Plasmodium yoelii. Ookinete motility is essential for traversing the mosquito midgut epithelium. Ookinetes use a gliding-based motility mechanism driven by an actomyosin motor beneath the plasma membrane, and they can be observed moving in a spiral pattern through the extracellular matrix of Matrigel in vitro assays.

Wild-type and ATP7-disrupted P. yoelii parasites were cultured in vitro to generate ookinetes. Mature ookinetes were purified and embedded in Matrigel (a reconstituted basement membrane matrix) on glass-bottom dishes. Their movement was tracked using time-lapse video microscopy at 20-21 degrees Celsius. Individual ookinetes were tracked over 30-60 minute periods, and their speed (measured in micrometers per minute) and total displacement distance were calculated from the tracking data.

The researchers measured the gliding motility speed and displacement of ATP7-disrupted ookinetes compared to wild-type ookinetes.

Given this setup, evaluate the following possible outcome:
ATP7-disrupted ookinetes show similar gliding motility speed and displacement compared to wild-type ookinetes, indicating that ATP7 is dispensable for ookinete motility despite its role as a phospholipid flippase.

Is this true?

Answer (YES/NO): YES